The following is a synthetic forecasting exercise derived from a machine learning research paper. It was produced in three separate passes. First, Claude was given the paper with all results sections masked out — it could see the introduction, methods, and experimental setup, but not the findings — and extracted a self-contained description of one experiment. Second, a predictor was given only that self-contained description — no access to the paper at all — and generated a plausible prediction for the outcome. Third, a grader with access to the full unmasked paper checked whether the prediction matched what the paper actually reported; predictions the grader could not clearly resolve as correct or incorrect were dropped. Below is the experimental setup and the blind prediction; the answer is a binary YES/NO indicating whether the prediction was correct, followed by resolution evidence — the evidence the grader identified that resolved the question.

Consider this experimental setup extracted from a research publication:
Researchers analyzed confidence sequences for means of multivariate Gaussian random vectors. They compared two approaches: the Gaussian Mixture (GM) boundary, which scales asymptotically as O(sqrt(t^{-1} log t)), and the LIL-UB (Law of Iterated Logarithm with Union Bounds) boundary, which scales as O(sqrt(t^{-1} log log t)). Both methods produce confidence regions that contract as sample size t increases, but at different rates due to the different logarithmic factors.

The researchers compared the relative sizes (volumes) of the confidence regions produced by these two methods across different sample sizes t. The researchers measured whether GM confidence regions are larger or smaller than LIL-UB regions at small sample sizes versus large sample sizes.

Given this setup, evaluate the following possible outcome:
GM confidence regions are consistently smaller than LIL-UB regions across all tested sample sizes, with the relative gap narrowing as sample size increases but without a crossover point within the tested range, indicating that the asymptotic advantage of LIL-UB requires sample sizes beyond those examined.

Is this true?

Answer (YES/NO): NO